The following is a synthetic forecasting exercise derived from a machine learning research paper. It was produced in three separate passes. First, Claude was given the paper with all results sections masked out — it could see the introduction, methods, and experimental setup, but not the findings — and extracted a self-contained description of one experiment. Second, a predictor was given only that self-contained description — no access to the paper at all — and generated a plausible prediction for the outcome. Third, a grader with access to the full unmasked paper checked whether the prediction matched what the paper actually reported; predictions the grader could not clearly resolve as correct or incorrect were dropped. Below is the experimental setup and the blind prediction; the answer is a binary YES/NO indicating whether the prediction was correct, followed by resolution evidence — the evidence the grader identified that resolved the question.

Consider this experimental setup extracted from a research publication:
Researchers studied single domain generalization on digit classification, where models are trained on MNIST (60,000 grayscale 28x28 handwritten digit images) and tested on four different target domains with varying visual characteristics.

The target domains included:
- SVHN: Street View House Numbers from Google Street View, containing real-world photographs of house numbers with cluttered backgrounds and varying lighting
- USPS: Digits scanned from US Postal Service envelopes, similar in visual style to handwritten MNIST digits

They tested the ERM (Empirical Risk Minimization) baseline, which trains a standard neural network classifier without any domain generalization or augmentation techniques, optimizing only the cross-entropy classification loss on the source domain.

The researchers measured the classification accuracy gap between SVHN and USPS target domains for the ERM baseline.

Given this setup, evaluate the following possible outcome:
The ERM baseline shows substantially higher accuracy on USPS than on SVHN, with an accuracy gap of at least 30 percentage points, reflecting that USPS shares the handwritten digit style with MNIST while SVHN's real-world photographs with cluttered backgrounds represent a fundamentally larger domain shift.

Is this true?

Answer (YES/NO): YES